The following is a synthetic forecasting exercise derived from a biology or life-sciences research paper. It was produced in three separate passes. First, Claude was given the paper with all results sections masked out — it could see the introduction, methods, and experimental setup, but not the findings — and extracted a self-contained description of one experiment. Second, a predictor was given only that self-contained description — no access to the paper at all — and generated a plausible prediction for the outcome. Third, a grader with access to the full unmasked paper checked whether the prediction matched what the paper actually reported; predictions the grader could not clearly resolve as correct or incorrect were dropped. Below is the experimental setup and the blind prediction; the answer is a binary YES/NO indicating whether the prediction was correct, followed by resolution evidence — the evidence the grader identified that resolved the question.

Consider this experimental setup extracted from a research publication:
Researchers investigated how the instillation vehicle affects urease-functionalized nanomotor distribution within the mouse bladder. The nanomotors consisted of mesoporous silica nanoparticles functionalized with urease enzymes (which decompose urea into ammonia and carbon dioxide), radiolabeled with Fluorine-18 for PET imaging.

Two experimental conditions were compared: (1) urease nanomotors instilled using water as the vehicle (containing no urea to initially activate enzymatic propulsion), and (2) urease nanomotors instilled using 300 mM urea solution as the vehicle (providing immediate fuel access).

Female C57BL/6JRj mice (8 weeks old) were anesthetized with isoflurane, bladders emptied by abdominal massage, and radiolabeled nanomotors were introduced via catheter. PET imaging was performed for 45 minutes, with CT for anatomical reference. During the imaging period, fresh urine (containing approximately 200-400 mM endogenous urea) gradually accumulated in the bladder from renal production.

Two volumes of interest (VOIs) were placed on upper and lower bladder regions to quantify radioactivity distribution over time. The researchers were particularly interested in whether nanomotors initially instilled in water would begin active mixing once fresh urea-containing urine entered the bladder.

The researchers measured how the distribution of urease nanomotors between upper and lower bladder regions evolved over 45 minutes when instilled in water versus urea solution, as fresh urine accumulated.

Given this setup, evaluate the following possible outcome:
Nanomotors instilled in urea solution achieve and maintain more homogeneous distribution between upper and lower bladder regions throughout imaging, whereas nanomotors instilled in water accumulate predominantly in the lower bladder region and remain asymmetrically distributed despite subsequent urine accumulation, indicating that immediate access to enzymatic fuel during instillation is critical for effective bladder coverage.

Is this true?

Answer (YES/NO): NO